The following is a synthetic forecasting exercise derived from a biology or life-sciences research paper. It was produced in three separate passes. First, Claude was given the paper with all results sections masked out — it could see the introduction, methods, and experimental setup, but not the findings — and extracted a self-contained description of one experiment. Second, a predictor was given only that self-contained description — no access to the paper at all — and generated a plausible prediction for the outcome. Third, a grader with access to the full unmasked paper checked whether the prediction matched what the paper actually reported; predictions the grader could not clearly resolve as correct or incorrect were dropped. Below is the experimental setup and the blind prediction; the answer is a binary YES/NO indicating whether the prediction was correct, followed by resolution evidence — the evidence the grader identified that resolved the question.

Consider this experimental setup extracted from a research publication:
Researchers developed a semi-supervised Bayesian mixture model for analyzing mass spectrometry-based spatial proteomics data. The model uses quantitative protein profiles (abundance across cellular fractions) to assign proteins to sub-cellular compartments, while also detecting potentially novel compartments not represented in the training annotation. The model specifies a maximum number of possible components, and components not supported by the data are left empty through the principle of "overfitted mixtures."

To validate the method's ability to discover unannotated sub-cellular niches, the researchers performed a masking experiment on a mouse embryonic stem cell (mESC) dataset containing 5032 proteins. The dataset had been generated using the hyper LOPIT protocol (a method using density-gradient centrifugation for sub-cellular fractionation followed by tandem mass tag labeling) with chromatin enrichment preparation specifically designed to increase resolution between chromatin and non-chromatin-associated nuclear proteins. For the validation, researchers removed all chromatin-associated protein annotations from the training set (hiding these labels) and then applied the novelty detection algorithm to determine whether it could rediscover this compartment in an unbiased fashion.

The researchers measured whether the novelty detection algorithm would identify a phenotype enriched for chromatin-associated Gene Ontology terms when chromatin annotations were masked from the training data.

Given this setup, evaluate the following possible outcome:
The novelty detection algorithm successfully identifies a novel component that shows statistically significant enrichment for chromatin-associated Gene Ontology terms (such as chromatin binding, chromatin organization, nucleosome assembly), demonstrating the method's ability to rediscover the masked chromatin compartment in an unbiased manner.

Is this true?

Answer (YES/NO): YES